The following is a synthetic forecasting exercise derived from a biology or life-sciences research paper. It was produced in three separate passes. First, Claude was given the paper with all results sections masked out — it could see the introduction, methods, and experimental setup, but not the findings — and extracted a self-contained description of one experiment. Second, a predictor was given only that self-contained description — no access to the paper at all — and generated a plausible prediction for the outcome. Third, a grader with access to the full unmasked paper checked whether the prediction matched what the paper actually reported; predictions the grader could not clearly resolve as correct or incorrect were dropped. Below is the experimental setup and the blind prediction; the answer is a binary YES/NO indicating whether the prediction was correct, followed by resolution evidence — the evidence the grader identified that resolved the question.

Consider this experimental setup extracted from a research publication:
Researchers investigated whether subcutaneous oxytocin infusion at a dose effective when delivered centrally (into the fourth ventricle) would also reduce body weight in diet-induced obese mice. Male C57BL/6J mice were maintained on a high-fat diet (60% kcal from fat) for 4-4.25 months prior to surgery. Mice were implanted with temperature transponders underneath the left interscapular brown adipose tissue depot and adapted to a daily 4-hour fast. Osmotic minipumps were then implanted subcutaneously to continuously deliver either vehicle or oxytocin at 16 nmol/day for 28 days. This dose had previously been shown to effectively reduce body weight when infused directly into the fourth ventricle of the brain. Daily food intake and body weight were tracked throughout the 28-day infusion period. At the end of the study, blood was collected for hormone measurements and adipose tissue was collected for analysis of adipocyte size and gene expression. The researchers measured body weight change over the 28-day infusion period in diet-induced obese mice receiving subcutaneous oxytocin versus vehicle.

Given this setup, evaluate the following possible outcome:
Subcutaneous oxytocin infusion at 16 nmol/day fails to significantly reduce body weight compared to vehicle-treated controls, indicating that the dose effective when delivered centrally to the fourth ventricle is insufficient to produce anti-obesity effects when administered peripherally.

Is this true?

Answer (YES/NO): NO